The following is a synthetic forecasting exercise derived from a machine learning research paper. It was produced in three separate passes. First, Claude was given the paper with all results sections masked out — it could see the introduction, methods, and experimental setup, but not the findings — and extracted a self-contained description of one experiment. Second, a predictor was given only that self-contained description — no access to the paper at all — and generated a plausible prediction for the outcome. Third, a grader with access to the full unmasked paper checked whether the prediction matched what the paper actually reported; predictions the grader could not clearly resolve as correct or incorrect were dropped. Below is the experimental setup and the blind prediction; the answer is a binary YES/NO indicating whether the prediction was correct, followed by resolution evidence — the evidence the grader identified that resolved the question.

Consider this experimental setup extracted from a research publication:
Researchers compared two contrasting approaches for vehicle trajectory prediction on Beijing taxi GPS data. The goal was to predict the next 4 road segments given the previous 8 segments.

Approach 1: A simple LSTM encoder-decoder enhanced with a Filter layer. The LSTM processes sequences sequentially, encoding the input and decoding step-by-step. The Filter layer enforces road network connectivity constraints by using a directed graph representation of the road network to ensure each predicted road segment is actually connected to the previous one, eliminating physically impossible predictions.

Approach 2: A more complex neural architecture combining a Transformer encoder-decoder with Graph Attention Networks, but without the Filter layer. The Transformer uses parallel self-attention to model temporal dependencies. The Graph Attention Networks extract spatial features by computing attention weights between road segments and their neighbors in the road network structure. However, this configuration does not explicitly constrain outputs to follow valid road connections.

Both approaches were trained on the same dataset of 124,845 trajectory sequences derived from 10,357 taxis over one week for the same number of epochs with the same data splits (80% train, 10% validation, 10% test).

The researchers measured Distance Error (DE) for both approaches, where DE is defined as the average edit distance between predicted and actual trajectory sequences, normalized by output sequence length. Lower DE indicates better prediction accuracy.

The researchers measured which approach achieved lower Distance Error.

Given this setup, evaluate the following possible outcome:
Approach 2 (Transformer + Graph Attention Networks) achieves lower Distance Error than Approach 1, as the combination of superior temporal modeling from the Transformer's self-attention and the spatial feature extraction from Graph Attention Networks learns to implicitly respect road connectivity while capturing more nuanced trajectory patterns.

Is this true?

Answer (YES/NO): YES